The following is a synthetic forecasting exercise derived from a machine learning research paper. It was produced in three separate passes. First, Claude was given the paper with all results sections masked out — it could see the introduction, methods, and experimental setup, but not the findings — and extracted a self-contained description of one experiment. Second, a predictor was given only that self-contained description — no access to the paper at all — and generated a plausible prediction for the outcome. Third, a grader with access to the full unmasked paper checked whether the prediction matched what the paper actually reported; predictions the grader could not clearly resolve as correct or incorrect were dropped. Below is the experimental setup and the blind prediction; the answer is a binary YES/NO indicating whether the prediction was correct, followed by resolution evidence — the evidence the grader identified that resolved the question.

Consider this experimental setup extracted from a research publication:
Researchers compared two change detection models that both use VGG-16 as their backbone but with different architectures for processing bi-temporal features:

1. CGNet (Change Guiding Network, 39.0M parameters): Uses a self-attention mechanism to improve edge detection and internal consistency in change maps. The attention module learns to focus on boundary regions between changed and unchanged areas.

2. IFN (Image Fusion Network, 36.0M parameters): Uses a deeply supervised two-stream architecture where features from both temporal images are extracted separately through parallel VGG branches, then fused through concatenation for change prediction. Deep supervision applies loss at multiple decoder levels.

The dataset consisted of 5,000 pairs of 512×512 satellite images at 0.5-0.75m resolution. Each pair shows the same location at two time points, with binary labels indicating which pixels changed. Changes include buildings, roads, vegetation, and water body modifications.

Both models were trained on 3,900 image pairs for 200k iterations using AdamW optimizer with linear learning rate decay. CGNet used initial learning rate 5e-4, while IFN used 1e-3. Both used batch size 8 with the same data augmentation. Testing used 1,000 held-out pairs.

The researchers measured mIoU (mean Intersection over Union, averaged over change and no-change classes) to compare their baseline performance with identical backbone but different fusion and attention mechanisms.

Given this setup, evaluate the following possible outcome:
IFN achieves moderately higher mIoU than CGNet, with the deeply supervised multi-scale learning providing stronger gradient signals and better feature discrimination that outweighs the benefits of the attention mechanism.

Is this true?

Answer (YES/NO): NO